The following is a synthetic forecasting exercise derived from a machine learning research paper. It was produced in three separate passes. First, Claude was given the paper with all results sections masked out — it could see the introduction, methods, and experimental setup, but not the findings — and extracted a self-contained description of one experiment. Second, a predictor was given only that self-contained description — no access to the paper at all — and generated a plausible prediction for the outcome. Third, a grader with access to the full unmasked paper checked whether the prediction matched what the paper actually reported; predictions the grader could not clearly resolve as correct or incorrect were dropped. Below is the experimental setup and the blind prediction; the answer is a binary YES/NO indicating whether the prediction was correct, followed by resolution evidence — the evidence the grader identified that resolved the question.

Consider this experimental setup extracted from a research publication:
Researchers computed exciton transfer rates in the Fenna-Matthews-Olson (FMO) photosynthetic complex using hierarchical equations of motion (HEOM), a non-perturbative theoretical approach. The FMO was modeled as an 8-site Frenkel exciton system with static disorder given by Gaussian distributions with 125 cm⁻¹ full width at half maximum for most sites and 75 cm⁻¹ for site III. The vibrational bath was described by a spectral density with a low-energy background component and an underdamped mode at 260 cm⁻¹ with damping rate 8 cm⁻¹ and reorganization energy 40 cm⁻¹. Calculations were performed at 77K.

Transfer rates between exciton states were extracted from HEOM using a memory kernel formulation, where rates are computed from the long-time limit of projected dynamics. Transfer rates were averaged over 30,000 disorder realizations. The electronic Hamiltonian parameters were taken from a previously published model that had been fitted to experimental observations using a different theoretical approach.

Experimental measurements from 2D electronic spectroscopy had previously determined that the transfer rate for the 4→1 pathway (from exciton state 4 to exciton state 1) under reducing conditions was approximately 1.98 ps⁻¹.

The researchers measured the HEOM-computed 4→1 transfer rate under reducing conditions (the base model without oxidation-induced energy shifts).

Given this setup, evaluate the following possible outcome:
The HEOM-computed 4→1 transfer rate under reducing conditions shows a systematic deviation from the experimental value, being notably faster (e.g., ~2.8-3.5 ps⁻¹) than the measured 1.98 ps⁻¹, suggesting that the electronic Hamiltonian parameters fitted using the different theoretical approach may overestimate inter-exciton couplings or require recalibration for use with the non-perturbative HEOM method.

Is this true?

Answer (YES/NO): NO